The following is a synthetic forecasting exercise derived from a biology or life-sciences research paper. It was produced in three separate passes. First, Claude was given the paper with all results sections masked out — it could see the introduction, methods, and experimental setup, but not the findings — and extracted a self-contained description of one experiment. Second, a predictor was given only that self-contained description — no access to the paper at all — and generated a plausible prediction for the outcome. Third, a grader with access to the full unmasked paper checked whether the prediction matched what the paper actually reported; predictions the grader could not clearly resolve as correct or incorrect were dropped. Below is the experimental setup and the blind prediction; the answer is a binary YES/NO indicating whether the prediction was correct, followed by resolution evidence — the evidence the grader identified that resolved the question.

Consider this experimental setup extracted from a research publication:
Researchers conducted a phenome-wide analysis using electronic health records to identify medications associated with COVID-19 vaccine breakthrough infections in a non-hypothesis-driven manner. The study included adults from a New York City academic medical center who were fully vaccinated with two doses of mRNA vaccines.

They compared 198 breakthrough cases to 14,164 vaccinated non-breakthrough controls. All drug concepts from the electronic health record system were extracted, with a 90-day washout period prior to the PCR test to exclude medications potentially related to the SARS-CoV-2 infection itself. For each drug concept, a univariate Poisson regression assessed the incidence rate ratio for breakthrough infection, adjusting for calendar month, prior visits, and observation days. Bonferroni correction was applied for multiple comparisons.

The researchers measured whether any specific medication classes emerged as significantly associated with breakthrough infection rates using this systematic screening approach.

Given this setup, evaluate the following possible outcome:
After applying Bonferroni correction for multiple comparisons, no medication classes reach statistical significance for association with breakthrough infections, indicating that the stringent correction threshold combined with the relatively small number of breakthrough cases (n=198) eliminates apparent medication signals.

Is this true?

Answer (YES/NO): NO